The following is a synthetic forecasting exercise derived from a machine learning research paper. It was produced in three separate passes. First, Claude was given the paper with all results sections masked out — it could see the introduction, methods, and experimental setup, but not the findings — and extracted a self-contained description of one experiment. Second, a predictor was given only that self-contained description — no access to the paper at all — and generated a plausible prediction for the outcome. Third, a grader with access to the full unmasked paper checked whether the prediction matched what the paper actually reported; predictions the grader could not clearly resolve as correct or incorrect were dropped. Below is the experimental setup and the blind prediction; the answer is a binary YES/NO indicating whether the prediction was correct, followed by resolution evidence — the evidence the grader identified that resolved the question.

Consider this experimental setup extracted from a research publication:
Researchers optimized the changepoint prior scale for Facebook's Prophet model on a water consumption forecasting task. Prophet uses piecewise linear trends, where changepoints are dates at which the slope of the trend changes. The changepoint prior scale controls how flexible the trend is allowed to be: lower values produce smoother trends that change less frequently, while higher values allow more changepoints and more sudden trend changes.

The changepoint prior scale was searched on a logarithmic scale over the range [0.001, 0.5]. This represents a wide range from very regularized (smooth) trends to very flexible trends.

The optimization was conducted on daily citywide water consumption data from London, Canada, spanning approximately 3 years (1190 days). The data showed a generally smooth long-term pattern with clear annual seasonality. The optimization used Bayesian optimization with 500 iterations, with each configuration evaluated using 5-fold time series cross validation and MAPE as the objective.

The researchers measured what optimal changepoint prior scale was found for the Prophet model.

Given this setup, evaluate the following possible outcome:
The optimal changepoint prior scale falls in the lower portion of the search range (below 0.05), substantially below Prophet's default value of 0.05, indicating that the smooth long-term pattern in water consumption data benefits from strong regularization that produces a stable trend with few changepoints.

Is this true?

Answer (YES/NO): YES